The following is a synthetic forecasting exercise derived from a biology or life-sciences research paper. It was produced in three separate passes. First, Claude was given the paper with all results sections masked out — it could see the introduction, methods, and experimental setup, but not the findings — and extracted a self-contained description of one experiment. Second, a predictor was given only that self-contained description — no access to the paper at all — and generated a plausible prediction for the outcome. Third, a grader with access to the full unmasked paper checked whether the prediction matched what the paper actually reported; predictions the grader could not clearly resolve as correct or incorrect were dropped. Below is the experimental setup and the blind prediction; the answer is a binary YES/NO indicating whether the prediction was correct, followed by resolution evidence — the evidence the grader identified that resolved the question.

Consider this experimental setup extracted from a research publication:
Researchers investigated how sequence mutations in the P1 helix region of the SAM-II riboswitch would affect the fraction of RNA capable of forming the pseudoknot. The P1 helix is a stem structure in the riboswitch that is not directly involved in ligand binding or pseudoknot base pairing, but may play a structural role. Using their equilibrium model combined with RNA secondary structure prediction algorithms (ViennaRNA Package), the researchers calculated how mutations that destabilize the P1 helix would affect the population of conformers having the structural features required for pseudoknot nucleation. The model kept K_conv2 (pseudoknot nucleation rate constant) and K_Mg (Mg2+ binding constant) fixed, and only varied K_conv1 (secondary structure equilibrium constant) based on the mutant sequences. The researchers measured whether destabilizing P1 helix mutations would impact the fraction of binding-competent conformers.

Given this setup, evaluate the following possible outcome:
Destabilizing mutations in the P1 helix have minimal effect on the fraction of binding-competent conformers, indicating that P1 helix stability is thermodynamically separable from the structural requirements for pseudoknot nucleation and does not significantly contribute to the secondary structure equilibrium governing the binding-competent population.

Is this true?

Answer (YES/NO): NO